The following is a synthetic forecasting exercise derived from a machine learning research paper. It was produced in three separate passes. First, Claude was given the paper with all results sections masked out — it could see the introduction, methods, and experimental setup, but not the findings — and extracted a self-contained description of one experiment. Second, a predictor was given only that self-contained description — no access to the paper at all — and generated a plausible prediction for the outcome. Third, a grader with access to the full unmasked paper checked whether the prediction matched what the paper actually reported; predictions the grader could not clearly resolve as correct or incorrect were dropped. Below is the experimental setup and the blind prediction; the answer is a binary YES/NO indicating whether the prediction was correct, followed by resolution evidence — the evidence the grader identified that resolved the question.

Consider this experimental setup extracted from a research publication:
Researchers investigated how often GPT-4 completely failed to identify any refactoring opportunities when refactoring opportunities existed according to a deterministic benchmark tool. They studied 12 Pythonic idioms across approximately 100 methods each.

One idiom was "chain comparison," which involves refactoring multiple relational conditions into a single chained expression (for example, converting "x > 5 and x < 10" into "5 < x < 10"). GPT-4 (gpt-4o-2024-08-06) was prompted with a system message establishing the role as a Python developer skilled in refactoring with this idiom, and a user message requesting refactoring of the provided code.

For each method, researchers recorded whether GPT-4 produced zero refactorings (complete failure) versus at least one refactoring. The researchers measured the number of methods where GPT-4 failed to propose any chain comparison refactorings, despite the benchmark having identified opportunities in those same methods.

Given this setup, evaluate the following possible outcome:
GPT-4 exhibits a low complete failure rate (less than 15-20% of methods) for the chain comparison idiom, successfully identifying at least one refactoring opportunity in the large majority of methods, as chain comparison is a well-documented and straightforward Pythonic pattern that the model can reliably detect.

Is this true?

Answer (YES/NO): YES